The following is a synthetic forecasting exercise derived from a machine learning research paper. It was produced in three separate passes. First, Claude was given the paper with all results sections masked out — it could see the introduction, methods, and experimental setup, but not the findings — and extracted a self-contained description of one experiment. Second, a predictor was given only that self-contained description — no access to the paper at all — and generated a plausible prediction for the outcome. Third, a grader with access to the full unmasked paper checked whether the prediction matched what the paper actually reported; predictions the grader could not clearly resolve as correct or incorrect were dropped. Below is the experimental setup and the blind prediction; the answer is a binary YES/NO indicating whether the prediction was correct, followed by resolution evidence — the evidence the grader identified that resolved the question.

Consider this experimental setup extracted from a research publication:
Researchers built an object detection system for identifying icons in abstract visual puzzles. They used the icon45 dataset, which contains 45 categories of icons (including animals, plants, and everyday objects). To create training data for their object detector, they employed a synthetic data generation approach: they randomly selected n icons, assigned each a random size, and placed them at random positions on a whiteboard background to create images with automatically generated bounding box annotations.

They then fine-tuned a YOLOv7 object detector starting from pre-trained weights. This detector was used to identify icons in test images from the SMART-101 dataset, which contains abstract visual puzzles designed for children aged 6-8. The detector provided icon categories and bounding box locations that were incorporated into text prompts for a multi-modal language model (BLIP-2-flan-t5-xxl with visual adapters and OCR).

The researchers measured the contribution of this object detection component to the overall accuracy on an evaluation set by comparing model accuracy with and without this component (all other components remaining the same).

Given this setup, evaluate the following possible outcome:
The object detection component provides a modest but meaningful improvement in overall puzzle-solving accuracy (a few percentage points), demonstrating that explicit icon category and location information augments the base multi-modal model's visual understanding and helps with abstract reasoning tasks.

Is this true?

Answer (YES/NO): NO